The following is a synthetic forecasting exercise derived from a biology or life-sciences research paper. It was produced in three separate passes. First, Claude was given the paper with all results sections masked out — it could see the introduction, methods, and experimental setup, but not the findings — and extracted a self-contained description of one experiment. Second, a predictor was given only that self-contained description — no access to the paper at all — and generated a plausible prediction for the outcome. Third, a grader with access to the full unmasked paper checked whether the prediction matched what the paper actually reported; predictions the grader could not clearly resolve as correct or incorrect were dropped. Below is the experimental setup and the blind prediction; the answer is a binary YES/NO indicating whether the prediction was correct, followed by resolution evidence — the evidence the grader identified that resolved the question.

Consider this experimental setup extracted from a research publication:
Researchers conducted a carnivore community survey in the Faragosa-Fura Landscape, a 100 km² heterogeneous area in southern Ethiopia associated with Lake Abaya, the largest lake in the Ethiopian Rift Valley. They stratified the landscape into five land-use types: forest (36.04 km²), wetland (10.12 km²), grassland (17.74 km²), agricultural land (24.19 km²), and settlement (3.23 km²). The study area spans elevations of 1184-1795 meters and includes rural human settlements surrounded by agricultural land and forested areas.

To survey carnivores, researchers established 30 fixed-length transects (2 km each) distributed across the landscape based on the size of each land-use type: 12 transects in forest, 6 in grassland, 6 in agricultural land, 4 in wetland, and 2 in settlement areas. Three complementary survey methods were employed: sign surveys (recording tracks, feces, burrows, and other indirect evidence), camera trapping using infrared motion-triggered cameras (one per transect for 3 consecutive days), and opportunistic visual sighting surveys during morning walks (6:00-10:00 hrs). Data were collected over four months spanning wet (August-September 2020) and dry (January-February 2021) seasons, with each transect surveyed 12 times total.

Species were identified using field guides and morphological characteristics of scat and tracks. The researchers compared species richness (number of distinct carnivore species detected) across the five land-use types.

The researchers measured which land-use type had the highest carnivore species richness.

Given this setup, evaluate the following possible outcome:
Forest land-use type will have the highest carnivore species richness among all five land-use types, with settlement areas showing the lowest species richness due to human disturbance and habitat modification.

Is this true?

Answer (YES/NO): NO